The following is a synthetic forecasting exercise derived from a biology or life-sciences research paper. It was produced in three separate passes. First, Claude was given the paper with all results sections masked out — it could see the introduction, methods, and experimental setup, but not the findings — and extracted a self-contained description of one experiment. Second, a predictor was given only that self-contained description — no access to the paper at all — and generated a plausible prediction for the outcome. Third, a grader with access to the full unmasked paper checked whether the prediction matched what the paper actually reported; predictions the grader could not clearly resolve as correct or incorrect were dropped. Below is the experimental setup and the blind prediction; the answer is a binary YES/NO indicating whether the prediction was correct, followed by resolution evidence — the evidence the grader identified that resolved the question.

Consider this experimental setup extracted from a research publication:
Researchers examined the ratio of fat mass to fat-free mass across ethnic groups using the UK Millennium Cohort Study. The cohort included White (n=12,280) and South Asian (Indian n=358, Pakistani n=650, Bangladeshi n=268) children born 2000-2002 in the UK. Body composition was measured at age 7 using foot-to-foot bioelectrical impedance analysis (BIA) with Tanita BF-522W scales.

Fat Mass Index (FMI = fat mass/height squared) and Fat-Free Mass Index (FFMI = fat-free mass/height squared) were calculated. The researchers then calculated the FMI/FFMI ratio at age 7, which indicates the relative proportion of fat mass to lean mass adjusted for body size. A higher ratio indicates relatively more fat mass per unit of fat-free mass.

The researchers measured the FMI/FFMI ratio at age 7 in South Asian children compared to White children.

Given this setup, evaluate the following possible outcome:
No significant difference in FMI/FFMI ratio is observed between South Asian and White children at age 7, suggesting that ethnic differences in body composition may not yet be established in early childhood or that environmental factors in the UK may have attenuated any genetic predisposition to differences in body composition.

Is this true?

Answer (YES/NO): NO